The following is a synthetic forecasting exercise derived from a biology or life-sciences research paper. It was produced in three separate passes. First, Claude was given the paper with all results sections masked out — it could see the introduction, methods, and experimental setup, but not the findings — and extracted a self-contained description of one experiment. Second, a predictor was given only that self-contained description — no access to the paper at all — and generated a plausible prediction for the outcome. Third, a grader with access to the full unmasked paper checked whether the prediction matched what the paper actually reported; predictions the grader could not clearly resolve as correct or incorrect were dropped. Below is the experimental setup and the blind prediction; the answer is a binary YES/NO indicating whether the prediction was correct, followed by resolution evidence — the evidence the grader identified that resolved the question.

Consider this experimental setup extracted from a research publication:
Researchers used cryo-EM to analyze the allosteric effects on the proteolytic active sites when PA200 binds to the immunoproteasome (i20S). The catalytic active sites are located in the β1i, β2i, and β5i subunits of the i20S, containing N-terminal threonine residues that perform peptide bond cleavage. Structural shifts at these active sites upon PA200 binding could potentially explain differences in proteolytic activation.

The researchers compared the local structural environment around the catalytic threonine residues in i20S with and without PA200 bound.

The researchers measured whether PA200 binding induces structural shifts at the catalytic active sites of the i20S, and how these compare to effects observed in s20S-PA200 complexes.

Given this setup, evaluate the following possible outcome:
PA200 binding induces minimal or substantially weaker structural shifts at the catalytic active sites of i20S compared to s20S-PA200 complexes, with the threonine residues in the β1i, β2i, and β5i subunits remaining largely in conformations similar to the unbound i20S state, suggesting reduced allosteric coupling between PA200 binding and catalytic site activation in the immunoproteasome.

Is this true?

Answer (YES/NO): NO